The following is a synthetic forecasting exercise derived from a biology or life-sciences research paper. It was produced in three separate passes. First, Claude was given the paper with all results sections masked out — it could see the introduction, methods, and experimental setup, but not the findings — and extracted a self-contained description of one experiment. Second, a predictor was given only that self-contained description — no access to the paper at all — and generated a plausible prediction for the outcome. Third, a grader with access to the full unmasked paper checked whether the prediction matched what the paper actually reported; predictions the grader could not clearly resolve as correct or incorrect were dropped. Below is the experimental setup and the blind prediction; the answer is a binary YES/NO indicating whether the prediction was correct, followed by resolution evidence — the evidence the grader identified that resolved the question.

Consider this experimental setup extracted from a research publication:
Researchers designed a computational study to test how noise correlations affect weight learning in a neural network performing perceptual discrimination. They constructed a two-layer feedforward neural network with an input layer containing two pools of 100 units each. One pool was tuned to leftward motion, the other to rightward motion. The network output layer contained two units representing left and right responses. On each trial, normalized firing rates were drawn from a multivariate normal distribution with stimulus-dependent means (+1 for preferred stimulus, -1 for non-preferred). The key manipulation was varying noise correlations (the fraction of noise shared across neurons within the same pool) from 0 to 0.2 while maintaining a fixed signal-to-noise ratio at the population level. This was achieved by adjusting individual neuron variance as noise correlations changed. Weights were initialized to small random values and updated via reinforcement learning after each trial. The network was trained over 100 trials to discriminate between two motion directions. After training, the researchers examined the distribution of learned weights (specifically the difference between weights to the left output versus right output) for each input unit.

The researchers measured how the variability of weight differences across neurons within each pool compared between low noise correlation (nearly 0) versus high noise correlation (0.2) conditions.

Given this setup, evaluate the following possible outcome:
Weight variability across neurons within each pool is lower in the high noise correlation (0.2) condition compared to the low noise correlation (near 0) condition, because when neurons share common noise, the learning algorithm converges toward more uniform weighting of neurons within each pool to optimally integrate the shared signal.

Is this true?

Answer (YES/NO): YES